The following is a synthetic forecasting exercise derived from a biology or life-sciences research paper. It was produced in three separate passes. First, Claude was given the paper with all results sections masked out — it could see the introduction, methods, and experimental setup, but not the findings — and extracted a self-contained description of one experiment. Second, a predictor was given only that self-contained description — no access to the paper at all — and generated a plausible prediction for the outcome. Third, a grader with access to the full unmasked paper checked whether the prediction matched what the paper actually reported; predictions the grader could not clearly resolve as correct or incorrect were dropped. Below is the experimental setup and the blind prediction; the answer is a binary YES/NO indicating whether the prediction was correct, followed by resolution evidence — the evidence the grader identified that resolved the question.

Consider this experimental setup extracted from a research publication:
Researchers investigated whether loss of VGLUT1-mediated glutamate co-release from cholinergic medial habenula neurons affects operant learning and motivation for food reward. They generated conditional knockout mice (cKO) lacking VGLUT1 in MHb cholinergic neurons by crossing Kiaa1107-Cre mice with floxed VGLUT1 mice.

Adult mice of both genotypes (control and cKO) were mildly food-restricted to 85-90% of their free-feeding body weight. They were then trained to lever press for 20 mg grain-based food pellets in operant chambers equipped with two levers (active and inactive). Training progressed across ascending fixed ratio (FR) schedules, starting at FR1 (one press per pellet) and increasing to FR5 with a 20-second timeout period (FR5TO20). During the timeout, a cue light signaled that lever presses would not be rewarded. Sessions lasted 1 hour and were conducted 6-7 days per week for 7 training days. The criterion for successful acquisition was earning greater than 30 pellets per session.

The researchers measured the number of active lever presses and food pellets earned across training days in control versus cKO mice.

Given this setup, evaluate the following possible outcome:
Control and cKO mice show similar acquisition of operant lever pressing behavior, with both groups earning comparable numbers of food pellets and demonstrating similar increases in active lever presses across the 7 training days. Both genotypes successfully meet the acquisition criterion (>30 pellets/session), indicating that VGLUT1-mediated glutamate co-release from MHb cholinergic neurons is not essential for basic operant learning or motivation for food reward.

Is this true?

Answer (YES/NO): YES